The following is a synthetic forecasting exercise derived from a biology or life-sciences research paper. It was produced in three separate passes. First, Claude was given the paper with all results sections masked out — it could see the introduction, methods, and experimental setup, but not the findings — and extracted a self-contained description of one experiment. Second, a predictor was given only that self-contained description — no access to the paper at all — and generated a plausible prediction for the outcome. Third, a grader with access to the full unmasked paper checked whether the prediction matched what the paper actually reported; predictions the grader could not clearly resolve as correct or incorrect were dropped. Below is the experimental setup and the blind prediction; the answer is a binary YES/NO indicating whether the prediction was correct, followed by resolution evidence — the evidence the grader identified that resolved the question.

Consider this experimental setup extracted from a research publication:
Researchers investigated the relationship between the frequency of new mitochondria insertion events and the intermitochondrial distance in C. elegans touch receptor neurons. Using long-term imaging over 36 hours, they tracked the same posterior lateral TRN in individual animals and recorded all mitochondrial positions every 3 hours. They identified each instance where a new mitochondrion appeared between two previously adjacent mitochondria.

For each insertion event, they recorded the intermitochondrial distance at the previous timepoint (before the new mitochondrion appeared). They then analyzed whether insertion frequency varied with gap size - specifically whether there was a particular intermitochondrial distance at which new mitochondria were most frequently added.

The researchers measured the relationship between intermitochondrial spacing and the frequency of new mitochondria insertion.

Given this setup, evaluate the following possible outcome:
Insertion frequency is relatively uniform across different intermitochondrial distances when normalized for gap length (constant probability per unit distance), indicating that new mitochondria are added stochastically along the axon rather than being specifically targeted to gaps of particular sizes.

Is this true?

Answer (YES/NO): NO